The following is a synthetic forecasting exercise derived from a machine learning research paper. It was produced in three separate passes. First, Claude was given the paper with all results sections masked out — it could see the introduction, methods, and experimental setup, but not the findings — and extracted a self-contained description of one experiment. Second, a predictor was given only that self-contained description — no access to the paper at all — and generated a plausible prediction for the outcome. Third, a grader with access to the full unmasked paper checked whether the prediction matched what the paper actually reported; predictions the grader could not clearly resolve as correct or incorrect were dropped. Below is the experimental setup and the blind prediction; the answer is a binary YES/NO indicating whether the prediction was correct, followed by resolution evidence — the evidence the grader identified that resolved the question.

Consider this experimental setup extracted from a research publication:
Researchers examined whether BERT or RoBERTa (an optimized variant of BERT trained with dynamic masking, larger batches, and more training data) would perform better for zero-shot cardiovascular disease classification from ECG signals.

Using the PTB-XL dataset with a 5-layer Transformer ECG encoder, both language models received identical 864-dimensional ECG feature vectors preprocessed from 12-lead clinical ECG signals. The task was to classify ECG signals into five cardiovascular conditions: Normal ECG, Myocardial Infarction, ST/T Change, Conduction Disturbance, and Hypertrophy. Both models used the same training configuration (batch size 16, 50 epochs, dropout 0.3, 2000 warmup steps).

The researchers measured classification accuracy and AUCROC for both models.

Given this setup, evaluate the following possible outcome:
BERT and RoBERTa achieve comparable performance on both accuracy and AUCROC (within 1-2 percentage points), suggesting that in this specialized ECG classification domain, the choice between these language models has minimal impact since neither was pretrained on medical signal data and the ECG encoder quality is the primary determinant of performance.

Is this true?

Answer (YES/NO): NO